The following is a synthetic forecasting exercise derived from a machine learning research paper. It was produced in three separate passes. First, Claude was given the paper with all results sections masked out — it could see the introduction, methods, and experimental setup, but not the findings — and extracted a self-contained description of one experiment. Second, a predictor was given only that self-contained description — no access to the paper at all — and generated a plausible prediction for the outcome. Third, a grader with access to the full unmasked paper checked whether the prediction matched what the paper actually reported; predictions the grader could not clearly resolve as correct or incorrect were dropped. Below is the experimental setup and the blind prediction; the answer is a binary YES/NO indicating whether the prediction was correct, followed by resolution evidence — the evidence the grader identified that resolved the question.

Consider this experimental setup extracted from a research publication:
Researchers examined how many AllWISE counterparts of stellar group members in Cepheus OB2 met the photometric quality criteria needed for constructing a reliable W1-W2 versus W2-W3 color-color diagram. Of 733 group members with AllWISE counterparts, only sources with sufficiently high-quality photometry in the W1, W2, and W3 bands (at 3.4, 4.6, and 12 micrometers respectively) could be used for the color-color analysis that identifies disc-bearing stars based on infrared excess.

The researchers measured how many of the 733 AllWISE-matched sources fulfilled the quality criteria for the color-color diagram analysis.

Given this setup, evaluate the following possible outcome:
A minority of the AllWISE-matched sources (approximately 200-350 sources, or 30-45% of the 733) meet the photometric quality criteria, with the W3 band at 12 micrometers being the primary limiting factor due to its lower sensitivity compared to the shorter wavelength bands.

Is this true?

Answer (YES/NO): YES